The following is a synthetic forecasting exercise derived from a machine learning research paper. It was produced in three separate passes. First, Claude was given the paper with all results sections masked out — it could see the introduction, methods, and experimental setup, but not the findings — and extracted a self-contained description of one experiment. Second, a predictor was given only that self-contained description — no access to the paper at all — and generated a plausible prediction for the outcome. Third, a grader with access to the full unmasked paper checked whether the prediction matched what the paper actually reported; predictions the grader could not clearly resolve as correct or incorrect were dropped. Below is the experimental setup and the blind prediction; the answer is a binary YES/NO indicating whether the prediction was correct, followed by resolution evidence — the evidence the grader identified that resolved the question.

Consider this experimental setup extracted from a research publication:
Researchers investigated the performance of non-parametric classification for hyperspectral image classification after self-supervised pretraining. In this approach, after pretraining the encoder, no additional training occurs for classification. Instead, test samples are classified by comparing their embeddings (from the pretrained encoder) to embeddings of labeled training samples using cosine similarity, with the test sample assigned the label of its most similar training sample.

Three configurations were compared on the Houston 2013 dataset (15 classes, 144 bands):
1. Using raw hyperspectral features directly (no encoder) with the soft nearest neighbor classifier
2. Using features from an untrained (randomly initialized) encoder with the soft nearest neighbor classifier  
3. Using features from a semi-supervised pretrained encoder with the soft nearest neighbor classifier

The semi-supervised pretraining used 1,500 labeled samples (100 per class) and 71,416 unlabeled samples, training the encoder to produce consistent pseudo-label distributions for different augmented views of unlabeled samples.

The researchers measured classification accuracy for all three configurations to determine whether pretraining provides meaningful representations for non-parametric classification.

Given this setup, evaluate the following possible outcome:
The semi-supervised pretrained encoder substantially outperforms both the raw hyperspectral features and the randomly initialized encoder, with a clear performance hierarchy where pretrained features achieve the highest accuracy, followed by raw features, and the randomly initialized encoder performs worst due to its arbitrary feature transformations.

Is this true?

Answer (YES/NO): NO